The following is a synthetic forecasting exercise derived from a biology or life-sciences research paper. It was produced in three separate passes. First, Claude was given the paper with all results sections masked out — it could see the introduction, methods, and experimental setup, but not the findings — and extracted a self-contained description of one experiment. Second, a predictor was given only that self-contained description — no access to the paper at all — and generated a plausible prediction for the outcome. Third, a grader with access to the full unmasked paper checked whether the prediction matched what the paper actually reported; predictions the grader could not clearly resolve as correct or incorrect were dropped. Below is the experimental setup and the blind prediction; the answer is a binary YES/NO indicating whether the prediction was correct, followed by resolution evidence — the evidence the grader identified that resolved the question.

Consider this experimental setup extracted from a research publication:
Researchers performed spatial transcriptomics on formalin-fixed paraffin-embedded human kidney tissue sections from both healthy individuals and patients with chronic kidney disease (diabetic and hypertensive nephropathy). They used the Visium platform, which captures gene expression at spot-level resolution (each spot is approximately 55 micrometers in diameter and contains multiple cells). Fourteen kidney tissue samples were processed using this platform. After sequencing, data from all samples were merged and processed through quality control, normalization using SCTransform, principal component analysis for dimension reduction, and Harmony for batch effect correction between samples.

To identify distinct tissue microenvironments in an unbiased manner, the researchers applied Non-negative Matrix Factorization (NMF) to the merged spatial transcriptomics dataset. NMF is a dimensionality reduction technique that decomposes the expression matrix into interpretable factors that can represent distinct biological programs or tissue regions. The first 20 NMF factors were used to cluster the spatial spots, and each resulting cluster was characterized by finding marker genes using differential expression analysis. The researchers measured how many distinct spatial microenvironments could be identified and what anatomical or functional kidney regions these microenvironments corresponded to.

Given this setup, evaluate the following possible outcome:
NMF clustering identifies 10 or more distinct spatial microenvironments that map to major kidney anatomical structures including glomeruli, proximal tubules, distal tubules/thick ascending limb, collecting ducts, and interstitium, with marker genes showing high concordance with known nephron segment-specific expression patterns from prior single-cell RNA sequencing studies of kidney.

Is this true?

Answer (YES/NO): NO